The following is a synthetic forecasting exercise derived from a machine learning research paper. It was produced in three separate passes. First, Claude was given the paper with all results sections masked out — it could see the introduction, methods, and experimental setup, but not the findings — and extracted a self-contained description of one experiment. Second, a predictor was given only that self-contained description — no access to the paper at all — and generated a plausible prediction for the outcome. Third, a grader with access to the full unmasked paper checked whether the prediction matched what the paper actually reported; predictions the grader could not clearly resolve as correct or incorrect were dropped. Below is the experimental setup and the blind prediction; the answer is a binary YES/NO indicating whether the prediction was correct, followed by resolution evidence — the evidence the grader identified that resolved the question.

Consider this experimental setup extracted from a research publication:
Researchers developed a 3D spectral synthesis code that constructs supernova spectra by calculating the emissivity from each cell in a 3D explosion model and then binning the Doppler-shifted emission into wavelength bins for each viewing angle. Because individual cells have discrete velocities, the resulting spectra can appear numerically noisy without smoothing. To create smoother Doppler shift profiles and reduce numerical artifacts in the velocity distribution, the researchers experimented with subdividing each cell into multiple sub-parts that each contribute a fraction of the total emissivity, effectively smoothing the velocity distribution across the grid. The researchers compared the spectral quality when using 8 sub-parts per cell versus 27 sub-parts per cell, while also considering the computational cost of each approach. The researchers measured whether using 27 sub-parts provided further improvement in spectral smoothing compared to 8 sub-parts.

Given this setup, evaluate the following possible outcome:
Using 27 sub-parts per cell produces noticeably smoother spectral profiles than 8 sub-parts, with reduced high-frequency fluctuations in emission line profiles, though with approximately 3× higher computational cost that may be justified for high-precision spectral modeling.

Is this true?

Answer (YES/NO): NO